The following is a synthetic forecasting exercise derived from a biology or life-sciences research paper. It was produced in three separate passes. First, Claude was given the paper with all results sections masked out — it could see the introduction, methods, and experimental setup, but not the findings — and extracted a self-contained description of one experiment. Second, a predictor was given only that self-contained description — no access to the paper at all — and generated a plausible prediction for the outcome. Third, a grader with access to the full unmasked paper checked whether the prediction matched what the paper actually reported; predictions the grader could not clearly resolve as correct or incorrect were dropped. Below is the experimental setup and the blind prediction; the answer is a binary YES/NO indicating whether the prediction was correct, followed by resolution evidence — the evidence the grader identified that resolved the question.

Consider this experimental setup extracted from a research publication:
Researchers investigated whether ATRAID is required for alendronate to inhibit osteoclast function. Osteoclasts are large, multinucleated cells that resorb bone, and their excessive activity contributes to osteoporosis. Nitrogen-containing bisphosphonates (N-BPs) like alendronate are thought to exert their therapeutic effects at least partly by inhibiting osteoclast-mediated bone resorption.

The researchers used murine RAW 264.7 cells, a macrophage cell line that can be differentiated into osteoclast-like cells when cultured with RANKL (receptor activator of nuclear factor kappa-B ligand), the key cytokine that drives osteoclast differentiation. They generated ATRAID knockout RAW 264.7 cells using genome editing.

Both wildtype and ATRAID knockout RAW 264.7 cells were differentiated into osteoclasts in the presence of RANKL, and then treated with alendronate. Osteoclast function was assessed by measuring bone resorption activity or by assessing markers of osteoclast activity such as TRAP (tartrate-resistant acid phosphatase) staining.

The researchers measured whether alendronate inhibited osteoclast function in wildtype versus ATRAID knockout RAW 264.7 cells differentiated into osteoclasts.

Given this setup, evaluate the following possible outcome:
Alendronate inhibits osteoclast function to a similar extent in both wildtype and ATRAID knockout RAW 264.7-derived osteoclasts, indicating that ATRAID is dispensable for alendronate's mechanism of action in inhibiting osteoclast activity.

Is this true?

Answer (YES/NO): NO